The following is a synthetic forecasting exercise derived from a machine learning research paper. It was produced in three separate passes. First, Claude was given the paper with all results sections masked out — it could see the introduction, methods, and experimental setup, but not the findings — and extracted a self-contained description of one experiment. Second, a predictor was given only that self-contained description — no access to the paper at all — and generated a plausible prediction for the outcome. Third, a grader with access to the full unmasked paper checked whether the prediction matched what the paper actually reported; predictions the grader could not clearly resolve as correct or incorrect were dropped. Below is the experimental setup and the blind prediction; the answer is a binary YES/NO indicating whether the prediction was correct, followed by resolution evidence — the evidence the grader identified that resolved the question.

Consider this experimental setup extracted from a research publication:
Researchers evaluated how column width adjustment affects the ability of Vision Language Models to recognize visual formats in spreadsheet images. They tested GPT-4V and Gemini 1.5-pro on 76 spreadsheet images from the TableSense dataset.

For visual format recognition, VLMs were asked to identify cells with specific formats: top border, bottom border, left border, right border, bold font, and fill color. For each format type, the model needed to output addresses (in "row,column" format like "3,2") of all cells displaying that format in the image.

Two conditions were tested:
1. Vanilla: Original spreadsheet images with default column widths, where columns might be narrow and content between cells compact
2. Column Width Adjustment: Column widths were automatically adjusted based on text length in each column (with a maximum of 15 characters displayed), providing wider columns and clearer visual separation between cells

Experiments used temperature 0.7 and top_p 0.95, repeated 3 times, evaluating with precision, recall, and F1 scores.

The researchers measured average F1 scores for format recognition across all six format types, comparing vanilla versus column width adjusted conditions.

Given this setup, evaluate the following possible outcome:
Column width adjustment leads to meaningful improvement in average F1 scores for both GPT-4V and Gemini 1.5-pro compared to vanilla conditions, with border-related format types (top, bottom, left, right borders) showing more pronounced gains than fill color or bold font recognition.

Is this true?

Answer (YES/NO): NO